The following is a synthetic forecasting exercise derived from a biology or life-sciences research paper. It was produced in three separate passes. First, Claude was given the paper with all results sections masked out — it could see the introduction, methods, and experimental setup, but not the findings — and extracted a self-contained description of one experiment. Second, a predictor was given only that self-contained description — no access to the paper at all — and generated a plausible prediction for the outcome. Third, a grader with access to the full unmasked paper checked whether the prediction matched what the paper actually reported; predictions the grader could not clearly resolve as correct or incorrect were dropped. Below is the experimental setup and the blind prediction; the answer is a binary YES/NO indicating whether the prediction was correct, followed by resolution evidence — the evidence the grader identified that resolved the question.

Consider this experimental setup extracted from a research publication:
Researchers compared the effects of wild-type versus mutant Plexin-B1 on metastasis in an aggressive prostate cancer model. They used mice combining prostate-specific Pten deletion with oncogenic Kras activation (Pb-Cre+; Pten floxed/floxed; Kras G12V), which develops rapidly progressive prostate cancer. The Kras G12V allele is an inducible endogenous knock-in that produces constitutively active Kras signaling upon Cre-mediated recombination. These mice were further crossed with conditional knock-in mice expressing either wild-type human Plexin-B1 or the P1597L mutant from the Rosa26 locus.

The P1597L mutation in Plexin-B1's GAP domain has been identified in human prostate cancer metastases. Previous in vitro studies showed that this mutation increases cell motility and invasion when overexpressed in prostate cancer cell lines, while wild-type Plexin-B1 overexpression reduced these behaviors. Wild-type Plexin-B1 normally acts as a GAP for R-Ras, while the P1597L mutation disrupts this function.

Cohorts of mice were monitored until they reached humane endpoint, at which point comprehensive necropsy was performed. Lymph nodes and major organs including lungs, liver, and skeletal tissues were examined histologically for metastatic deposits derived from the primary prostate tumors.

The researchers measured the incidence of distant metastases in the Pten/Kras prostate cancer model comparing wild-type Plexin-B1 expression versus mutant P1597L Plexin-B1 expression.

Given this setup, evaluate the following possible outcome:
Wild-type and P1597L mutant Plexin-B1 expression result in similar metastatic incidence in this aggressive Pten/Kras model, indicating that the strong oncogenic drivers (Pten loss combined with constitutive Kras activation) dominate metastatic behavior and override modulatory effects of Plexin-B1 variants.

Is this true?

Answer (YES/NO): NO